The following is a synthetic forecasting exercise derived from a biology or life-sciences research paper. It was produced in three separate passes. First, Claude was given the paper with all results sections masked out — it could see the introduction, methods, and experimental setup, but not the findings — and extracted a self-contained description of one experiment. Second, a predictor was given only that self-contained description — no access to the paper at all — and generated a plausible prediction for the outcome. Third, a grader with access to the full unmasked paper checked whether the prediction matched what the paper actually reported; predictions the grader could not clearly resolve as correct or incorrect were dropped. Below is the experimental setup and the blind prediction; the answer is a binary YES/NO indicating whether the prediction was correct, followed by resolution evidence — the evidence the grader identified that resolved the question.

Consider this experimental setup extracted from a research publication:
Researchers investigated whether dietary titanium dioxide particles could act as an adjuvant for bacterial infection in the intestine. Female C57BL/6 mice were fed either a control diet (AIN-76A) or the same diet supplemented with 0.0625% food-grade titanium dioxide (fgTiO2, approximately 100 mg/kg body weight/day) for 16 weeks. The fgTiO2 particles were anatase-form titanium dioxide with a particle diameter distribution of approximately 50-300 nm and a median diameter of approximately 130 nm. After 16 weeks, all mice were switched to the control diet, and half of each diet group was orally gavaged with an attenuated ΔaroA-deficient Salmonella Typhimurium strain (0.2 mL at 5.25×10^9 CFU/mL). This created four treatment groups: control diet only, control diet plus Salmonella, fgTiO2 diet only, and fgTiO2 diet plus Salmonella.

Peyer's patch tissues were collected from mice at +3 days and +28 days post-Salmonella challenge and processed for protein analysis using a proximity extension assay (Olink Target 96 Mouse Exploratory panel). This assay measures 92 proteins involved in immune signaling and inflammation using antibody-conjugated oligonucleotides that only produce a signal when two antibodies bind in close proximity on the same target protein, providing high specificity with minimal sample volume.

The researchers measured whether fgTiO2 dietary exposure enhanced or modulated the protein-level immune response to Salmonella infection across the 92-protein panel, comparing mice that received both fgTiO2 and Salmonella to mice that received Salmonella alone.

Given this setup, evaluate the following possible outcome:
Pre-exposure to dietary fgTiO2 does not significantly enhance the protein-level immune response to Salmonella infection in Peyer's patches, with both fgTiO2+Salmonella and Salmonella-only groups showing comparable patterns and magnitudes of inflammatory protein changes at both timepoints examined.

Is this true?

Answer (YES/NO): YES